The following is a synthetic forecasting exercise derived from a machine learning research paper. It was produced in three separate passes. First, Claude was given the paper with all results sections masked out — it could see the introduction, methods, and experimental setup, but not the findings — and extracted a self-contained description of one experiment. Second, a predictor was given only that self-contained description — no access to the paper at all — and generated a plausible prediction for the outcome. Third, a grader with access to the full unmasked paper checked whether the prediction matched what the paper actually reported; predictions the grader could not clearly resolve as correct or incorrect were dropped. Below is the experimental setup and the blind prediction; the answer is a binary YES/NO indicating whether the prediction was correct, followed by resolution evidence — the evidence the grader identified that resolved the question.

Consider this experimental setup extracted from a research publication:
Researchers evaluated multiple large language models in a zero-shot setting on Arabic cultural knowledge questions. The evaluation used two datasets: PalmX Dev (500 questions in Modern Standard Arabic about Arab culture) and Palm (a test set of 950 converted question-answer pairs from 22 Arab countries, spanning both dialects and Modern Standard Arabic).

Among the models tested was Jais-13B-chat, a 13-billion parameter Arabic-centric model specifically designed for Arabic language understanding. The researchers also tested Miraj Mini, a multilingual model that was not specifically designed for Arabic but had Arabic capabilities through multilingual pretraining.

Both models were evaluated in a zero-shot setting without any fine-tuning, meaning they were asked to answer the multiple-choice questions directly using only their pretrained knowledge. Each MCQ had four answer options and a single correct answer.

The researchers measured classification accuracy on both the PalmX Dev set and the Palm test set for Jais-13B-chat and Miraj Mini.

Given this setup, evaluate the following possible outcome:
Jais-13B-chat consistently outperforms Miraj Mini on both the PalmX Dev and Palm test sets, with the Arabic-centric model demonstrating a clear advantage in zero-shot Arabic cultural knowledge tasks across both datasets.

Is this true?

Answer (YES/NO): NO